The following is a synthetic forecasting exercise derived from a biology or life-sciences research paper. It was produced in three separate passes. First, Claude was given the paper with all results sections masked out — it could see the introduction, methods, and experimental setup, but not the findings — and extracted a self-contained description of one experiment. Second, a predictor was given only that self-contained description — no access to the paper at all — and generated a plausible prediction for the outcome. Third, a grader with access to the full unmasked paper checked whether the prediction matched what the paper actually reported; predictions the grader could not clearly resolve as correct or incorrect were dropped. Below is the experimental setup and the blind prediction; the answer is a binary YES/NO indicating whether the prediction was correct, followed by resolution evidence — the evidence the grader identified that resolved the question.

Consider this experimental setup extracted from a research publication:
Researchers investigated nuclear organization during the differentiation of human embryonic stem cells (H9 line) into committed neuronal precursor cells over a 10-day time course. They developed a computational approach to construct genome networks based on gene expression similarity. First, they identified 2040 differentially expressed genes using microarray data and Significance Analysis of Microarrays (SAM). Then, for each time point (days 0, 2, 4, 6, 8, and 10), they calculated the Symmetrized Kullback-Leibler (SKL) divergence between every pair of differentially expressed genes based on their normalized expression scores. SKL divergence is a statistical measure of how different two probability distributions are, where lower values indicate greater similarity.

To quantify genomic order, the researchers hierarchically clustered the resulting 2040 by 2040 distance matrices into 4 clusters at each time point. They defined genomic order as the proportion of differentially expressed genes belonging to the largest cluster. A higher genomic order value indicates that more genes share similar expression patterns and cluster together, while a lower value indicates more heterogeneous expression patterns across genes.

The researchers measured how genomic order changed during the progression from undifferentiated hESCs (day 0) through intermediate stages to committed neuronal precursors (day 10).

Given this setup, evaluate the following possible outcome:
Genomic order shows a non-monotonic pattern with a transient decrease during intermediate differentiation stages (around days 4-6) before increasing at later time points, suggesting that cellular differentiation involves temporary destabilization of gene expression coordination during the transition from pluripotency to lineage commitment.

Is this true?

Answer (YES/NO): NO